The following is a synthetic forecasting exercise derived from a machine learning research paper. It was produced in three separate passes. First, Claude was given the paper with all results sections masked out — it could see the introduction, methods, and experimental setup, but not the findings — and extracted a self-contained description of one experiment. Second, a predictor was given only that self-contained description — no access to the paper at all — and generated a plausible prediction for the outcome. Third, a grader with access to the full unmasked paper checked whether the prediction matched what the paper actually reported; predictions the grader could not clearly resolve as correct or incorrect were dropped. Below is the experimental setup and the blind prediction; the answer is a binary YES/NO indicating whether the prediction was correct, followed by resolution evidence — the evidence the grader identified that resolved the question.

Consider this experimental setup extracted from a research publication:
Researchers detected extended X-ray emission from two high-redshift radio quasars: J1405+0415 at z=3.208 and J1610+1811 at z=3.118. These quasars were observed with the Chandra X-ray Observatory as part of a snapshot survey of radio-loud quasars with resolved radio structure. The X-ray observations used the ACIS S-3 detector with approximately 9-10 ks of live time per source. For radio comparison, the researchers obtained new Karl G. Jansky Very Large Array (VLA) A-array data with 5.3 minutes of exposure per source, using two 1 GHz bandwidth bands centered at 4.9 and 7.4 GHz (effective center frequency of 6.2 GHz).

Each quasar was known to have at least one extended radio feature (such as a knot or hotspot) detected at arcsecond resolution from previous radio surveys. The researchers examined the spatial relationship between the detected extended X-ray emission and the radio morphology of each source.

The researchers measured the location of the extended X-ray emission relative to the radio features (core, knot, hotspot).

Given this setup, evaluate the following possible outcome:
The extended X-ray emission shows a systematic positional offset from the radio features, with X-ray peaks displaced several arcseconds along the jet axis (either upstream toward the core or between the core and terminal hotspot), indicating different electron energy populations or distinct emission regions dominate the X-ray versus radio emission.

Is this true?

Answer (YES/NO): NO